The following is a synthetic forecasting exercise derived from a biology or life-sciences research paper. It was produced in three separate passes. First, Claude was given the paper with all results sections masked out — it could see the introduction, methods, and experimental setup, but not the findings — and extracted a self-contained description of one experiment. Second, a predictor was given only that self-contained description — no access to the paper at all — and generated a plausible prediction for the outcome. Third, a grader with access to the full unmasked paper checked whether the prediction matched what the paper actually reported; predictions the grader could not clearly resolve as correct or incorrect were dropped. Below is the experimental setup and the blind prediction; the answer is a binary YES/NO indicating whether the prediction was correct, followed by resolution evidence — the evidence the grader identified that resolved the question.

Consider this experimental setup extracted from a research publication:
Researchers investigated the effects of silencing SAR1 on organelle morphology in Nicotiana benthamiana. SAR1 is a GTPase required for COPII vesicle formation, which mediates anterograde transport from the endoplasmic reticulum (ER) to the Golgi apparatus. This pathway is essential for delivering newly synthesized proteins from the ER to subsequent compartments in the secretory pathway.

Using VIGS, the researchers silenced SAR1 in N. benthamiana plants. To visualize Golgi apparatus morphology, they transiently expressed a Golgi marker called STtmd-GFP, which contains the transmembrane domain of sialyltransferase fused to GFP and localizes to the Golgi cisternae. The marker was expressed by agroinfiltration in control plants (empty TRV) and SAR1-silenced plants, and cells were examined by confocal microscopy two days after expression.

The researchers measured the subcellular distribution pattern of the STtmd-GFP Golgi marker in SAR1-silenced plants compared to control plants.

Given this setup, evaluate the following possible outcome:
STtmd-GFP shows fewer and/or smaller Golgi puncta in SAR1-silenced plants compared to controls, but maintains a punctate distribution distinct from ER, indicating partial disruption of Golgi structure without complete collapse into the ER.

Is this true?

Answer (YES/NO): NO